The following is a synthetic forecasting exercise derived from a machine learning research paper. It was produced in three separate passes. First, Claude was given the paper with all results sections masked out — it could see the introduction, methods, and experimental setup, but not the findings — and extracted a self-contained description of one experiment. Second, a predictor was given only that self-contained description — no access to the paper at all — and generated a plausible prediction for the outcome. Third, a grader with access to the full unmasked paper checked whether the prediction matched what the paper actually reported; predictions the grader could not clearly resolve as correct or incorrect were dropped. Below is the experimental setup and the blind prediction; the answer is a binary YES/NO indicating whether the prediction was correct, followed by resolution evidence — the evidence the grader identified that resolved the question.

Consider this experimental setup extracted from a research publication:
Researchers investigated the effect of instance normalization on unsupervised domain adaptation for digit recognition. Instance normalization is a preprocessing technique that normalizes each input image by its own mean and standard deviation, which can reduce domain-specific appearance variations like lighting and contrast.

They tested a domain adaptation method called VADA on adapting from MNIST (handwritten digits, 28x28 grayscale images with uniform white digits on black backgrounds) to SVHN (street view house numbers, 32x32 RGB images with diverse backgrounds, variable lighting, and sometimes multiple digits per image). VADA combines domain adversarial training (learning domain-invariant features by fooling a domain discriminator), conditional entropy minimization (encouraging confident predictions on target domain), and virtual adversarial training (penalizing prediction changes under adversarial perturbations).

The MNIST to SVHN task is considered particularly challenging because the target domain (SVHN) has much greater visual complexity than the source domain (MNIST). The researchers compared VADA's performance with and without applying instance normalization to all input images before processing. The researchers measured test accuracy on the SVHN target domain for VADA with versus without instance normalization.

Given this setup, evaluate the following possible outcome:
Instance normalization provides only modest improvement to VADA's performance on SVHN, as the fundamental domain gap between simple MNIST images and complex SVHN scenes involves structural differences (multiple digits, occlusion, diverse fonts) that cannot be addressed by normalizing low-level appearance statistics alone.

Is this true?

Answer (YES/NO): NO